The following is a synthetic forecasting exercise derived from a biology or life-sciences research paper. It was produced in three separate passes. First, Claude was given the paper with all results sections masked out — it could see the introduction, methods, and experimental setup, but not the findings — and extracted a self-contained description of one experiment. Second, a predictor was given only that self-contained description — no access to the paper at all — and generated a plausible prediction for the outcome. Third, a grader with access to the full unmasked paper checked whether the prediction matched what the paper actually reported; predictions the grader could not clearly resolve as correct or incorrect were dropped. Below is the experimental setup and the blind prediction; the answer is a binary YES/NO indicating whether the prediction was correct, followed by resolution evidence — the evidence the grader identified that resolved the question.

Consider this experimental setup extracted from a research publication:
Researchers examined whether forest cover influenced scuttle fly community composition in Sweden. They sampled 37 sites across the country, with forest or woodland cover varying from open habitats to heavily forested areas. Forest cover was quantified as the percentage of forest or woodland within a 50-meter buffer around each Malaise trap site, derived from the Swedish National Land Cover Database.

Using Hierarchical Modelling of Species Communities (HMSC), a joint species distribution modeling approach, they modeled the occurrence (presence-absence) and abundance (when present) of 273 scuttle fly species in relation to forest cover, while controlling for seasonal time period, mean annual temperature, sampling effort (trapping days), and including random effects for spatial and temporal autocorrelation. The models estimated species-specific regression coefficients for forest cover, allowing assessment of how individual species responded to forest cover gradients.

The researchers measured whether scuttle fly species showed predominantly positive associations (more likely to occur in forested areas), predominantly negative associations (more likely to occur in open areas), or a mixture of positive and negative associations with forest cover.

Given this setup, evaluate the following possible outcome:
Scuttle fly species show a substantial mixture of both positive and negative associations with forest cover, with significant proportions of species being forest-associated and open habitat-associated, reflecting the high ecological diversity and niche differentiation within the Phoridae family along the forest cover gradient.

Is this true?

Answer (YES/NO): NO